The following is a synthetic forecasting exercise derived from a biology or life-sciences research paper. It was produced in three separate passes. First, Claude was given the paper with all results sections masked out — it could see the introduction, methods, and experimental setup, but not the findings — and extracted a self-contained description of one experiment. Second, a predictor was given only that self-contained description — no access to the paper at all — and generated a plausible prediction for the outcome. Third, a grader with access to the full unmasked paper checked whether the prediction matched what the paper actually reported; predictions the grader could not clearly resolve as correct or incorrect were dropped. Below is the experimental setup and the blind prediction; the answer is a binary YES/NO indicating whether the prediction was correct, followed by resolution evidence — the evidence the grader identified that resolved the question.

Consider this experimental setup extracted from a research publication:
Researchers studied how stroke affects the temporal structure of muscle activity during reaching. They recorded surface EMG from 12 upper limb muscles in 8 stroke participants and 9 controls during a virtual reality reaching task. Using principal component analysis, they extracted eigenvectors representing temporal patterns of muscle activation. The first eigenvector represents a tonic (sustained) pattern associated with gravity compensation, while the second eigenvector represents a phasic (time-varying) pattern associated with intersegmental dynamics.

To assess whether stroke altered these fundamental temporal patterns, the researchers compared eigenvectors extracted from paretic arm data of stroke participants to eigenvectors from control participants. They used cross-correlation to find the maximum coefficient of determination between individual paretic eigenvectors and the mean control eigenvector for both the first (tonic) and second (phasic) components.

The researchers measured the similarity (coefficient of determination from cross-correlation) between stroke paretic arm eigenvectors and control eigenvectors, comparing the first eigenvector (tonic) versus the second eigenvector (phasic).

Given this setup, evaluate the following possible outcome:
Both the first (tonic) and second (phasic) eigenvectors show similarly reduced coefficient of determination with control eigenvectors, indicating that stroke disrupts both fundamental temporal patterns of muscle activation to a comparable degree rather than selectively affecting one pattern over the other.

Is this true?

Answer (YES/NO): NO